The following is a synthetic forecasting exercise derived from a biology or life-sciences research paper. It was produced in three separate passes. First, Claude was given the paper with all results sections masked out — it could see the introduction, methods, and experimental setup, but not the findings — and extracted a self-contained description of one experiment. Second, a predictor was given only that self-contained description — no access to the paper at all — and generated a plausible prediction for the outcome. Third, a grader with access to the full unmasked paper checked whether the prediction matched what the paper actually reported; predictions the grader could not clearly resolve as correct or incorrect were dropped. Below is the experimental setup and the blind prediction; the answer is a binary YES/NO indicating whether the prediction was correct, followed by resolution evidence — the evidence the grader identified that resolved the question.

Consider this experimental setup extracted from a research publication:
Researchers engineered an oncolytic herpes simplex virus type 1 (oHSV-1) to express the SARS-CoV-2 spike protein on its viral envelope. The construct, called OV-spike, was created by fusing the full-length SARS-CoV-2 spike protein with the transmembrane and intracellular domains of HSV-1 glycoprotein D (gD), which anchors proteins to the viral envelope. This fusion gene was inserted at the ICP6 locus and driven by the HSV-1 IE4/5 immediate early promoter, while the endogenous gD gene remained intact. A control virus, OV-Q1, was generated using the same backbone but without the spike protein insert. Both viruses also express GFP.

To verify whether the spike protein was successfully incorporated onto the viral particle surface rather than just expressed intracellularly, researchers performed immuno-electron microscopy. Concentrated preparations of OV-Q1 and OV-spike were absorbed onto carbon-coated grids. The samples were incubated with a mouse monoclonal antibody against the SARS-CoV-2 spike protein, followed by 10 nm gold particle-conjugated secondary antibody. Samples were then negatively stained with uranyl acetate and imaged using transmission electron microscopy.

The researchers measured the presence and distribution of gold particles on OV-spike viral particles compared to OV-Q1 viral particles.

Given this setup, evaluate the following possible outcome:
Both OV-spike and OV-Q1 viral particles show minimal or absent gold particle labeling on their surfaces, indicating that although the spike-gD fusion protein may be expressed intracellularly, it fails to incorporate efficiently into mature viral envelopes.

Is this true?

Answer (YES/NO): NO